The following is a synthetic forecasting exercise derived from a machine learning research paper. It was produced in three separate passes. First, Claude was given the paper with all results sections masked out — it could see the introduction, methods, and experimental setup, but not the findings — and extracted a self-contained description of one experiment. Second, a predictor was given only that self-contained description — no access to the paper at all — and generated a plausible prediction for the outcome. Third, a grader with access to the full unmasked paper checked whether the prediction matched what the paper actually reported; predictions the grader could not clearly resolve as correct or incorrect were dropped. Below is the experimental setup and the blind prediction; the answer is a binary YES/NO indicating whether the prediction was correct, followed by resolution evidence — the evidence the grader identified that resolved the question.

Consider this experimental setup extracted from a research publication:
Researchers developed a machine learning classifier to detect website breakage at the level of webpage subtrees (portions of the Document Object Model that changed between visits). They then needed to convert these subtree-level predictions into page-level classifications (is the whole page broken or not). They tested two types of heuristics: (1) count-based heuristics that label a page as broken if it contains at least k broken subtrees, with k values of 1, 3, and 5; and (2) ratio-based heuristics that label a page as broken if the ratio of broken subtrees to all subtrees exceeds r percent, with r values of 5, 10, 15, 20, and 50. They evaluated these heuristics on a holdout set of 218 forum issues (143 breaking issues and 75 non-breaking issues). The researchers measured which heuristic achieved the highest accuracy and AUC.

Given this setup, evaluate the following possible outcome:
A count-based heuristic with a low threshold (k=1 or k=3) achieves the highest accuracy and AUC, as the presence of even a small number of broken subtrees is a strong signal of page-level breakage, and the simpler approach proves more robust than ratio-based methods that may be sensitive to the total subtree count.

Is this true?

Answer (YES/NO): YES